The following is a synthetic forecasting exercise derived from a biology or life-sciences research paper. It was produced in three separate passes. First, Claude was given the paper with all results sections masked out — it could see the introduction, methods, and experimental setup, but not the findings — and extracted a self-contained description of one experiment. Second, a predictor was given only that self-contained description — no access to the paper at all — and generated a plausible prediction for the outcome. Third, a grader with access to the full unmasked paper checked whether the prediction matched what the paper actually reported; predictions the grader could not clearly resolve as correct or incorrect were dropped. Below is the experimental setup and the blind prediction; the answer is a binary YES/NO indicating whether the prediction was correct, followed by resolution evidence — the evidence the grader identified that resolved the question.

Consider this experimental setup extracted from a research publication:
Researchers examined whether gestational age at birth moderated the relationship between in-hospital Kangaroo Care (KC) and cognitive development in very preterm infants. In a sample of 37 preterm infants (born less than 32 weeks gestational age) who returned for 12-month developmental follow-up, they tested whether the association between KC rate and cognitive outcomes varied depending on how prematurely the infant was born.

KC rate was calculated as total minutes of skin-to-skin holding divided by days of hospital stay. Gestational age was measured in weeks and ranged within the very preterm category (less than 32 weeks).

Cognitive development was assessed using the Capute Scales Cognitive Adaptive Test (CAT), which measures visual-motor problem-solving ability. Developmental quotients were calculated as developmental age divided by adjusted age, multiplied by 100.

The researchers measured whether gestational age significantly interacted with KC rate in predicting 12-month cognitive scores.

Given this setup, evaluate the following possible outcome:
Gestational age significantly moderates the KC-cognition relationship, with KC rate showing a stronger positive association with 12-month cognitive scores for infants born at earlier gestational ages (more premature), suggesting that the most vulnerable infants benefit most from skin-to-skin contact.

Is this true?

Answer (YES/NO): NO